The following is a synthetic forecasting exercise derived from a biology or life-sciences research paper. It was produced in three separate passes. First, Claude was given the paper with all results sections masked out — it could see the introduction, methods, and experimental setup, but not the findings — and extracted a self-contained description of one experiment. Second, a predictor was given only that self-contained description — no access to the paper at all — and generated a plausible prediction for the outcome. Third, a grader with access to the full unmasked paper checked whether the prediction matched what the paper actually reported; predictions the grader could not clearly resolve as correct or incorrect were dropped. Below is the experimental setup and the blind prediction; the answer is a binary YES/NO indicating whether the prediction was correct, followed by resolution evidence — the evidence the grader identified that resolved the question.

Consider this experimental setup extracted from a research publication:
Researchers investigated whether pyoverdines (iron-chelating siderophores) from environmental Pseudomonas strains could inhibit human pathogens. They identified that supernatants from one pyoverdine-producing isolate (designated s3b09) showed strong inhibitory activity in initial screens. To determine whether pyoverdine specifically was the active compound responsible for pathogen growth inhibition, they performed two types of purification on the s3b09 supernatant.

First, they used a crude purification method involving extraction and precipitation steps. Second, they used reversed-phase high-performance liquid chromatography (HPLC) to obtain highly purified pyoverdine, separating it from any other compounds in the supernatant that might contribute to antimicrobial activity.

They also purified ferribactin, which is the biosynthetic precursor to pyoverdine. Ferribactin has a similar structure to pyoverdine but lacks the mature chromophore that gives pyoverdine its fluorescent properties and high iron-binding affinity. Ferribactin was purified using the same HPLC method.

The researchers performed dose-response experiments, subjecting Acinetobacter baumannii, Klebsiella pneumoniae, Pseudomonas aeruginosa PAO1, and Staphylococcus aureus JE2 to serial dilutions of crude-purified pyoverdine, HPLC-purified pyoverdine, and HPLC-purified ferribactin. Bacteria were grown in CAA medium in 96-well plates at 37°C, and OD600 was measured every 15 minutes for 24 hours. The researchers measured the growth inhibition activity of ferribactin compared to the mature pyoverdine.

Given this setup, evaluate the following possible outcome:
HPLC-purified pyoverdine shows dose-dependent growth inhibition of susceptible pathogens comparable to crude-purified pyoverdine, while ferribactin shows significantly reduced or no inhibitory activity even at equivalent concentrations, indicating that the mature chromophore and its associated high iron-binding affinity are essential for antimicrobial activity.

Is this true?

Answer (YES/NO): YES